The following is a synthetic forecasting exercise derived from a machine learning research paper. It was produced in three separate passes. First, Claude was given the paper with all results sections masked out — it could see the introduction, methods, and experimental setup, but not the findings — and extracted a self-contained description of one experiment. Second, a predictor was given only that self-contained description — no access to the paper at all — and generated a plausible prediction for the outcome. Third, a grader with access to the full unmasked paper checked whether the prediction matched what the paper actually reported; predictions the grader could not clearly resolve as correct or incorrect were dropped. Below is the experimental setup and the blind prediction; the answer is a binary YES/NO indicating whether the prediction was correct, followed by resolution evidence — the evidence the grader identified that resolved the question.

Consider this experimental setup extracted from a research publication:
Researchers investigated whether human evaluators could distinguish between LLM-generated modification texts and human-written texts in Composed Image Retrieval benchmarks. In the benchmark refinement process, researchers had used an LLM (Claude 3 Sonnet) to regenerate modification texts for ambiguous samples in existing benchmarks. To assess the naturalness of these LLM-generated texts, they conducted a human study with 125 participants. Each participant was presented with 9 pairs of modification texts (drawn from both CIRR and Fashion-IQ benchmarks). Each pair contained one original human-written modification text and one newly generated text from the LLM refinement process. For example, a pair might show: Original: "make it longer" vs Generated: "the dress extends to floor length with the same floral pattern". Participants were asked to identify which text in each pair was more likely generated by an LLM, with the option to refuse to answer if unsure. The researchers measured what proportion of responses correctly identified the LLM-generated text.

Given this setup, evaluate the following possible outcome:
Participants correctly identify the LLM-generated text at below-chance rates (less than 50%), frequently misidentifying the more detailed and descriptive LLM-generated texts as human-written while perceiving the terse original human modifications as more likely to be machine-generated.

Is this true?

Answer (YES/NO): YES